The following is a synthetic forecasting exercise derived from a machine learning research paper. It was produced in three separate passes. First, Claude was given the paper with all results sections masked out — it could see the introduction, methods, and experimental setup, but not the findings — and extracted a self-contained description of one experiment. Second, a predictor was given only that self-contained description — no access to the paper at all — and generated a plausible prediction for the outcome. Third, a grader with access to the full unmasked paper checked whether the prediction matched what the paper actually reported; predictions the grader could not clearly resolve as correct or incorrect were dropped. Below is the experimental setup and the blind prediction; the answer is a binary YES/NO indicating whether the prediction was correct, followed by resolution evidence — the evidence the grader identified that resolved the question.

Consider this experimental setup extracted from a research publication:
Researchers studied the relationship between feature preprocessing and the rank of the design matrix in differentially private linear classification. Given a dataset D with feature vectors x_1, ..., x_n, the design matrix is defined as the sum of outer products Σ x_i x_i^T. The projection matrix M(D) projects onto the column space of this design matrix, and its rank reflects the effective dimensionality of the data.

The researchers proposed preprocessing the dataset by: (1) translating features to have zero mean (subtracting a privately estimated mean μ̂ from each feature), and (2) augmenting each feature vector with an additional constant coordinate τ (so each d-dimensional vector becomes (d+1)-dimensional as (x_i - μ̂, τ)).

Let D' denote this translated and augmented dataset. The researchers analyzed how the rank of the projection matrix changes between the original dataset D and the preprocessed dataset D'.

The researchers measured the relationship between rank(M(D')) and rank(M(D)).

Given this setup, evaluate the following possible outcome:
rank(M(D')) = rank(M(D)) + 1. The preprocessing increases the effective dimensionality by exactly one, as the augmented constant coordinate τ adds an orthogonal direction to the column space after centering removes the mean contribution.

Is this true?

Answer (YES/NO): NO